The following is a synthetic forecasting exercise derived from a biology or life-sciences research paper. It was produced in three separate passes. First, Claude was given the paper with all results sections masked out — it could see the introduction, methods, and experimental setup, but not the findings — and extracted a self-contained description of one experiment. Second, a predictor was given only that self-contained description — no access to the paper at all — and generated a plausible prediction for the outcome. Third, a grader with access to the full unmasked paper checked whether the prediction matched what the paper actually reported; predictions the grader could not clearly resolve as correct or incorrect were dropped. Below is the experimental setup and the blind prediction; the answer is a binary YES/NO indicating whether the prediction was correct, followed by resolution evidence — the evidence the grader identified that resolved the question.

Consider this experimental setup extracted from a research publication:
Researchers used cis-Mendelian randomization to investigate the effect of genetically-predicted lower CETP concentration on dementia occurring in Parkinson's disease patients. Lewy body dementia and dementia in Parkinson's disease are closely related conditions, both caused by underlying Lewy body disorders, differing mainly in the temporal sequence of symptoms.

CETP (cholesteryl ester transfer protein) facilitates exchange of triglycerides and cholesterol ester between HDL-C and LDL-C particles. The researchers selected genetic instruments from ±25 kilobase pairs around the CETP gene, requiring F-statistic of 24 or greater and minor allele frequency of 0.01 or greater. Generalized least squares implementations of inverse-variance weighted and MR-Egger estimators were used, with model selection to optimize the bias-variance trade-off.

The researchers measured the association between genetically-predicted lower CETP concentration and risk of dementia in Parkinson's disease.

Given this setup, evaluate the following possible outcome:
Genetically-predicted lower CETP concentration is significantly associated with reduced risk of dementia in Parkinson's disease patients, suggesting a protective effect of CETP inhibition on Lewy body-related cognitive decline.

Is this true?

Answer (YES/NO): YES